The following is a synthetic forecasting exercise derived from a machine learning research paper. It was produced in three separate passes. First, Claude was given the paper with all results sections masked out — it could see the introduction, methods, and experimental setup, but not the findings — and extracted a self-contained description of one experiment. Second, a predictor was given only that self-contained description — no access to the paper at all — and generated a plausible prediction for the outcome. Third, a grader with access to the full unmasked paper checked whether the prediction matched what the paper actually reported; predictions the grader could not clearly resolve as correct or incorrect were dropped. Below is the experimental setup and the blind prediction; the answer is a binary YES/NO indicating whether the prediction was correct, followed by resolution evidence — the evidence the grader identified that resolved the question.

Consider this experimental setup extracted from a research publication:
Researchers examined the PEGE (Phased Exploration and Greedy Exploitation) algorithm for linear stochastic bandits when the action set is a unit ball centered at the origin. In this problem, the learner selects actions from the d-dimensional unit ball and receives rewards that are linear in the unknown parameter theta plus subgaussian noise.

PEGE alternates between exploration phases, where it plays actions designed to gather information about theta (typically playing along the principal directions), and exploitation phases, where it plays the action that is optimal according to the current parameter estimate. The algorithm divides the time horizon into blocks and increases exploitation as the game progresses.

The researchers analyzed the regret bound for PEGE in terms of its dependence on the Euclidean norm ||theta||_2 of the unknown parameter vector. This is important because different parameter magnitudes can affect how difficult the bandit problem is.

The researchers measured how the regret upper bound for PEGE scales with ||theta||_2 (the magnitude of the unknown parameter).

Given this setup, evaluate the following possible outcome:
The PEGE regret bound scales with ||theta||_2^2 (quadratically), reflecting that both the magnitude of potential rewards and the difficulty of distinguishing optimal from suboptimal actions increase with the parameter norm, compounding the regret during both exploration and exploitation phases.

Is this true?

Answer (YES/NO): NO